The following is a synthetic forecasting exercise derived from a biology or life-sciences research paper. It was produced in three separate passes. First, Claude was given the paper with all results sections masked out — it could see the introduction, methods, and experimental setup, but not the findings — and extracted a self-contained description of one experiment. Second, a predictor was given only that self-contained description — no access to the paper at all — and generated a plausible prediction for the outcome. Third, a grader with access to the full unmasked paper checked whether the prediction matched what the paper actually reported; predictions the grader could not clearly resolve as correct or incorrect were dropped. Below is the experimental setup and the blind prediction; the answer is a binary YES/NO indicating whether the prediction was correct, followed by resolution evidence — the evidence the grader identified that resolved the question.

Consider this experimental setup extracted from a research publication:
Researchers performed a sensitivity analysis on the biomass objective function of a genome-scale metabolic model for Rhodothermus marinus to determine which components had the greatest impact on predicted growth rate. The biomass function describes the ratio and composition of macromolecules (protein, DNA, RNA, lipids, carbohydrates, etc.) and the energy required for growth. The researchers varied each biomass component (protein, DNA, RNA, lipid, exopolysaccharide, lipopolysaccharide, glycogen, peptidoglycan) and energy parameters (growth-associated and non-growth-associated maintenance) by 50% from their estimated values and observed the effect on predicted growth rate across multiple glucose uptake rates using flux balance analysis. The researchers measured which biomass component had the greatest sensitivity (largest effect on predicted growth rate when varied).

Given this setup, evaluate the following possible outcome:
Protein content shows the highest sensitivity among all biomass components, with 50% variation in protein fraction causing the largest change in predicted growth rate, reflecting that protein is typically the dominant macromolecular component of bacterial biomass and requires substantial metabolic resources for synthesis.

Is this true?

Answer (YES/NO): YES